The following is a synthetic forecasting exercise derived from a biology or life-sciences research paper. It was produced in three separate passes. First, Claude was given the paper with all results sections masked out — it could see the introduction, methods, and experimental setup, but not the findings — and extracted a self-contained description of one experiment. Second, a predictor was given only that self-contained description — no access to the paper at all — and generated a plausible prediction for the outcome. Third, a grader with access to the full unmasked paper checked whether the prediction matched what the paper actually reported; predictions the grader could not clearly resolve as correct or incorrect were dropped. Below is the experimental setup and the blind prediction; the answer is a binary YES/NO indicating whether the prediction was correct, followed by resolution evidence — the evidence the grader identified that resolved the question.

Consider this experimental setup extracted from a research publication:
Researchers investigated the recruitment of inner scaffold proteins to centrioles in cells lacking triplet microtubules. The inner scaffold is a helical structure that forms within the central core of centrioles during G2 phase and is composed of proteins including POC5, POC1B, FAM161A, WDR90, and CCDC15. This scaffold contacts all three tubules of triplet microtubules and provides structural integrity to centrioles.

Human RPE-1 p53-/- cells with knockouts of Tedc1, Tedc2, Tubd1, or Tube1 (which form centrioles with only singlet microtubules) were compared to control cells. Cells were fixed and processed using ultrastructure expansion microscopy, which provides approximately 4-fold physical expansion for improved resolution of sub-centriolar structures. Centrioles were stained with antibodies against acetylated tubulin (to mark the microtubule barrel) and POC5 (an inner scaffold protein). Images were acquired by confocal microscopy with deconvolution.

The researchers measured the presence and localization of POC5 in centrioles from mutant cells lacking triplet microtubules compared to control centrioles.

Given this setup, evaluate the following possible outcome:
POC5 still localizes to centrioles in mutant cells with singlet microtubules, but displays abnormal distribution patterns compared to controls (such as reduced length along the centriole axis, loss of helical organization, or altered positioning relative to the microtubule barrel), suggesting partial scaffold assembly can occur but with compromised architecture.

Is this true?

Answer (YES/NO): NO